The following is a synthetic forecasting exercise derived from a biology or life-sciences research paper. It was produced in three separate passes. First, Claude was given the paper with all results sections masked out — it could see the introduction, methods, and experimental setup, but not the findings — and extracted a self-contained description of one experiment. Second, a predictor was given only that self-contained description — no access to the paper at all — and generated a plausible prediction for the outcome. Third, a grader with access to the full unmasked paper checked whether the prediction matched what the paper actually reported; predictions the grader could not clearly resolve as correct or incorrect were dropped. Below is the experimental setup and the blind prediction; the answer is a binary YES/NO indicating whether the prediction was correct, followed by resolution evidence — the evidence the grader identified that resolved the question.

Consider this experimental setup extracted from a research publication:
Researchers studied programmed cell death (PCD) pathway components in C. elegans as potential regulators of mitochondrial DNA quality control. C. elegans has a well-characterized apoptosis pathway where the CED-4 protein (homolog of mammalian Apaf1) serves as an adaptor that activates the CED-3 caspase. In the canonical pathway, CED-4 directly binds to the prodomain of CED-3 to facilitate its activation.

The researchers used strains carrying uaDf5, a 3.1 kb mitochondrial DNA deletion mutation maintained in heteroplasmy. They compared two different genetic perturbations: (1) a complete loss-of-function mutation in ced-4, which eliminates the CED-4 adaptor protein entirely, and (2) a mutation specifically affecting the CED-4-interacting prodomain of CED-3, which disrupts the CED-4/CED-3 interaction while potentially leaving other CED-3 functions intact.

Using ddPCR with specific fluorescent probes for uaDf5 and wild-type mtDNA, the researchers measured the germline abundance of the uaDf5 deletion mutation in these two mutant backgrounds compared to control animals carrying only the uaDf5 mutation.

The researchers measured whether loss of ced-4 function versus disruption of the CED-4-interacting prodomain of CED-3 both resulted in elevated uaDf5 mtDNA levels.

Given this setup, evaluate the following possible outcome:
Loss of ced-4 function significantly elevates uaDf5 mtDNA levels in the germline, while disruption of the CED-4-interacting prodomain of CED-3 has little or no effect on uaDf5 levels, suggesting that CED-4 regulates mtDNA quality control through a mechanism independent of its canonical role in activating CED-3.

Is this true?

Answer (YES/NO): NO